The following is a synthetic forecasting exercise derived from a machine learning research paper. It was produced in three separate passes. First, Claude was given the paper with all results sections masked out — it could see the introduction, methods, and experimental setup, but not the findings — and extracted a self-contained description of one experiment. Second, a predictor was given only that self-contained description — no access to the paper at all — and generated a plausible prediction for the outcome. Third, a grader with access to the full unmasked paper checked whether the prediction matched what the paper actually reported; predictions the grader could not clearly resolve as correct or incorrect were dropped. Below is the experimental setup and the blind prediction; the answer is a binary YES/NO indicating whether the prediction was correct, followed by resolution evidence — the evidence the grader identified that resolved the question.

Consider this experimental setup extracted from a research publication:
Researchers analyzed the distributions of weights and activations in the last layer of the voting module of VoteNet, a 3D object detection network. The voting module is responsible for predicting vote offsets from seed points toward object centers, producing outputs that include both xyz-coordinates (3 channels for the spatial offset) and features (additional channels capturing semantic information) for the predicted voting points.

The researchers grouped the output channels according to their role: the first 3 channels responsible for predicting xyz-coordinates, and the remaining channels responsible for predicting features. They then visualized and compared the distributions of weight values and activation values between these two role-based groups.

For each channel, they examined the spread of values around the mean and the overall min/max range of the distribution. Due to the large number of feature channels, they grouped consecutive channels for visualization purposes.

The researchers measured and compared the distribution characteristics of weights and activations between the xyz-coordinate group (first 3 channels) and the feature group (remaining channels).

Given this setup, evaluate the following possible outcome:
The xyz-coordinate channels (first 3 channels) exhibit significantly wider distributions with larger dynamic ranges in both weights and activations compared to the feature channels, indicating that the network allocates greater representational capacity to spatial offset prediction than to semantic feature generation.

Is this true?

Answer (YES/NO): NO